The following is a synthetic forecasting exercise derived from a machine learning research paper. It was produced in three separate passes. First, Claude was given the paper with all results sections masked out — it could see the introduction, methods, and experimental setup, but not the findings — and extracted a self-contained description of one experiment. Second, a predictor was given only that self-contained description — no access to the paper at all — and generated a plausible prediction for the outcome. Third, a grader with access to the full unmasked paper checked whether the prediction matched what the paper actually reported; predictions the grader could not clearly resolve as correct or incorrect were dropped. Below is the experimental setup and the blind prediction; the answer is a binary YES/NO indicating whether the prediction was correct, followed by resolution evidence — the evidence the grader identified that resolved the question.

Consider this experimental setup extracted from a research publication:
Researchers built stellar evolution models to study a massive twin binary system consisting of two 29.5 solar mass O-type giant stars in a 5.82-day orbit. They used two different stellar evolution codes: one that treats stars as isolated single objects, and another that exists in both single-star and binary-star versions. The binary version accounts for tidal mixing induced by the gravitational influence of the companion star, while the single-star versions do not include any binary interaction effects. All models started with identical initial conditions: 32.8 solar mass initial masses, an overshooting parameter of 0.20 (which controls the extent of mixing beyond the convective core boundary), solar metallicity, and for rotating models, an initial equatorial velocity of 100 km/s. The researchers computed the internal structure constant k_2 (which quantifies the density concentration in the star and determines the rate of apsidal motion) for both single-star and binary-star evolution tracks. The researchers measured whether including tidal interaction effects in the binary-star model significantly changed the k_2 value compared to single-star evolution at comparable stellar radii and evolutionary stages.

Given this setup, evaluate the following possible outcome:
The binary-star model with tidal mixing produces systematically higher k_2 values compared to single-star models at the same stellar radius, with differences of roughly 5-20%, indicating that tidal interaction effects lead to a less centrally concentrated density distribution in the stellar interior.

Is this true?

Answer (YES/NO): NO